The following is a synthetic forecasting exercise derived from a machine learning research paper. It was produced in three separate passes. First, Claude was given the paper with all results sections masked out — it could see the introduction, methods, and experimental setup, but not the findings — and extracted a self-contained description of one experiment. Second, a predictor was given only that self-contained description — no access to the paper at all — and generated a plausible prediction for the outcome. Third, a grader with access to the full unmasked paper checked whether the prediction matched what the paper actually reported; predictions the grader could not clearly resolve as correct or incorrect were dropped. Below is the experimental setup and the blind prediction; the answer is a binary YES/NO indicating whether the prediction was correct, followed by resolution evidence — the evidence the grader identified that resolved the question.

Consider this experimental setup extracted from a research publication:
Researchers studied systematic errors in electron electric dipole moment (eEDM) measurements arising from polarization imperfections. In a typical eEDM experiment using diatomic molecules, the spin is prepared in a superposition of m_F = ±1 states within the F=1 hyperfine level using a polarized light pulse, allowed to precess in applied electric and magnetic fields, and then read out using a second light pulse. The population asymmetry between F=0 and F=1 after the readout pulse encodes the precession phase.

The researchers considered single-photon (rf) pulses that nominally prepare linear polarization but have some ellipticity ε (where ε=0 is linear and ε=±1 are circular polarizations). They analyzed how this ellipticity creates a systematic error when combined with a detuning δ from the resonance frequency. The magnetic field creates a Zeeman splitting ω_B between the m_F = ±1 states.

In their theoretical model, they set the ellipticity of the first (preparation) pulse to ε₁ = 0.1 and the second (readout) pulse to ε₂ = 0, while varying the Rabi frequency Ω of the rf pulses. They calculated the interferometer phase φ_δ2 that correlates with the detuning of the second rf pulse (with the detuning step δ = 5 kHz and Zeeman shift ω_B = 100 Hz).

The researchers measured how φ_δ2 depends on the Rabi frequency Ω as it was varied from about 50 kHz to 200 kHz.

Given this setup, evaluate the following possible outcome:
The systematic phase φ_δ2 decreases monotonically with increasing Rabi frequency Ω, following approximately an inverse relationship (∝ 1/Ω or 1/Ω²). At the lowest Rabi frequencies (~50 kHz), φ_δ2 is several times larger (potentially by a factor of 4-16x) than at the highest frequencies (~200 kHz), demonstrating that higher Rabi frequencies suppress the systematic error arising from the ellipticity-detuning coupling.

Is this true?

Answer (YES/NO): YES